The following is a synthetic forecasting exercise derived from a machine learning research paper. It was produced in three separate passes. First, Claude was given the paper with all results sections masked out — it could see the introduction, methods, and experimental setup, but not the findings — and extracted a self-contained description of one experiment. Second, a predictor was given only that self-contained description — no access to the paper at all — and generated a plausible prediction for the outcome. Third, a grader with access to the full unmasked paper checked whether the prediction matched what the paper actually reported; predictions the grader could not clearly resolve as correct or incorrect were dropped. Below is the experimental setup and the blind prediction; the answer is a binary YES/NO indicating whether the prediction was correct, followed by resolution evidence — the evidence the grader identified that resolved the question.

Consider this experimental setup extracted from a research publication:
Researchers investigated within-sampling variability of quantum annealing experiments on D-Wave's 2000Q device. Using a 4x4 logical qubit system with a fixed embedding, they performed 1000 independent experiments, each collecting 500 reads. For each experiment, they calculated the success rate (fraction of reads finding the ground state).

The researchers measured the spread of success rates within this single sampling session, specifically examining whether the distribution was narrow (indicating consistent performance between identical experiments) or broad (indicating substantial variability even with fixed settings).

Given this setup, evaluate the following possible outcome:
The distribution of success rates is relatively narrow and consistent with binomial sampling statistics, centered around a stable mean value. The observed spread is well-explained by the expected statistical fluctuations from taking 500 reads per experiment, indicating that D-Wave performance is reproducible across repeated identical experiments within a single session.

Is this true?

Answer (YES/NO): NO